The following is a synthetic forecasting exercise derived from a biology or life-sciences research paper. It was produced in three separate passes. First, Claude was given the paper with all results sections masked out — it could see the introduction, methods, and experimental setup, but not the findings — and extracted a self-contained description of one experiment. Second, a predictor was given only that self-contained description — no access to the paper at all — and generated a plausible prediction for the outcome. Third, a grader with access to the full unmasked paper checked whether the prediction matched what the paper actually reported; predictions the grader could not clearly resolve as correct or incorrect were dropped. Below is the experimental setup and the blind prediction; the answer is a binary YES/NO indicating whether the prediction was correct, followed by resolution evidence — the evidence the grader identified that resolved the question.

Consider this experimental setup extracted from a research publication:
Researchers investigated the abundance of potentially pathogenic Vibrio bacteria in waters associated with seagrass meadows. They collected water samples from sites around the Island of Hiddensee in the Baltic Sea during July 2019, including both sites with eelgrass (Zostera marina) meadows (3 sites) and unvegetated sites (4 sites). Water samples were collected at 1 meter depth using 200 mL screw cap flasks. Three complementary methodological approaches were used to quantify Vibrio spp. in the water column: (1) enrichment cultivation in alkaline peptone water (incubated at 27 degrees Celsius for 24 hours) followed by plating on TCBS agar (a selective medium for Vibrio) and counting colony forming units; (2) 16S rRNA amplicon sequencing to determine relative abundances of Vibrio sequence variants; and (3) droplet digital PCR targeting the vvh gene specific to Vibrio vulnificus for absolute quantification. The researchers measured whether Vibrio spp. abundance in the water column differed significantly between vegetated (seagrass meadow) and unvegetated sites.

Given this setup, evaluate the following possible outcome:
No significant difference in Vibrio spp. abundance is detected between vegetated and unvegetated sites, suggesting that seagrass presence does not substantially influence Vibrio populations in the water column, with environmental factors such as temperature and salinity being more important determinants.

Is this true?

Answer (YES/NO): YES